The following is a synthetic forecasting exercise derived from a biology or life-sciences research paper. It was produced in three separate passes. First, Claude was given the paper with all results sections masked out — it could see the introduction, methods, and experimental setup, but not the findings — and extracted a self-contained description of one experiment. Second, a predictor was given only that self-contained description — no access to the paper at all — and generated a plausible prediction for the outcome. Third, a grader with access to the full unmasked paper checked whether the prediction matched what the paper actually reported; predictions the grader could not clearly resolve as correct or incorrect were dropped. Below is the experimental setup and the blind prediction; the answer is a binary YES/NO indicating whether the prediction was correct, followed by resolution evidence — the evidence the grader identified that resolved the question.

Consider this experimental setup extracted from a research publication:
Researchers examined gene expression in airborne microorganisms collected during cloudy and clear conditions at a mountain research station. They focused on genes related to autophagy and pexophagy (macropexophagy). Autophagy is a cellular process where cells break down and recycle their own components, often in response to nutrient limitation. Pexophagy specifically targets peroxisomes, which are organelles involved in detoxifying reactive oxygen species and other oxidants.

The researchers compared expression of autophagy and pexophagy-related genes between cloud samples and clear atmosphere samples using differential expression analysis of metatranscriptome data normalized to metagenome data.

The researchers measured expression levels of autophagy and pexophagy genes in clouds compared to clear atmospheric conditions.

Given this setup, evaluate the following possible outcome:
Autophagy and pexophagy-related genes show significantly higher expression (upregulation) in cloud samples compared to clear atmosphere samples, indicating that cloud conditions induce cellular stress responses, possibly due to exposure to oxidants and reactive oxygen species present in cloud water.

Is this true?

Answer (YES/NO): NO